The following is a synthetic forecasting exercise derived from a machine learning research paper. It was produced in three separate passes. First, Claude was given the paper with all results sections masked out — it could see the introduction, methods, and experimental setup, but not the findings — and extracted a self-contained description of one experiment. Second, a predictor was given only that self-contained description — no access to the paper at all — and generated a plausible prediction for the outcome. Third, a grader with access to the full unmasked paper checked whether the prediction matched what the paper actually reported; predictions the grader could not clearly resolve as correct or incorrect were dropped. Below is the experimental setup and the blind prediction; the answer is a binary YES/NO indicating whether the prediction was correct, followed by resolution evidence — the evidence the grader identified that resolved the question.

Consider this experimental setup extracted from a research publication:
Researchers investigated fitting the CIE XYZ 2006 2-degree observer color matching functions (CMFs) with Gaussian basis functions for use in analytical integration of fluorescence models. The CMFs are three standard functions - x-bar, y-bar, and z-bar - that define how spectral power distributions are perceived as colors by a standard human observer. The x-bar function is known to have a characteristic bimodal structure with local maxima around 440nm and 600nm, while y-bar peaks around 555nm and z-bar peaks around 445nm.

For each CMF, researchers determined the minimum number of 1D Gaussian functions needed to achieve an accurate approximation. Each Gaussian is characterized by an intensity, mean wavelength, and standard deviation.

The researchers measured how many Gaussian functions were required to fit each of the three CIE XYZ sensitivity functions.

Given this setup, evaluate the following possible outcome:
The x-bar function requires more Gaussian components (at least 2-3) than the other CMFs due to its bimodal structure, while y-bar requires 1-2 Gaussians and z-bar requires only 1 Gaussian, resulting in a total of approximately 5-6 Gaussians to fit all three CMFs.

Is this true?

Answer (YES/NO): NO